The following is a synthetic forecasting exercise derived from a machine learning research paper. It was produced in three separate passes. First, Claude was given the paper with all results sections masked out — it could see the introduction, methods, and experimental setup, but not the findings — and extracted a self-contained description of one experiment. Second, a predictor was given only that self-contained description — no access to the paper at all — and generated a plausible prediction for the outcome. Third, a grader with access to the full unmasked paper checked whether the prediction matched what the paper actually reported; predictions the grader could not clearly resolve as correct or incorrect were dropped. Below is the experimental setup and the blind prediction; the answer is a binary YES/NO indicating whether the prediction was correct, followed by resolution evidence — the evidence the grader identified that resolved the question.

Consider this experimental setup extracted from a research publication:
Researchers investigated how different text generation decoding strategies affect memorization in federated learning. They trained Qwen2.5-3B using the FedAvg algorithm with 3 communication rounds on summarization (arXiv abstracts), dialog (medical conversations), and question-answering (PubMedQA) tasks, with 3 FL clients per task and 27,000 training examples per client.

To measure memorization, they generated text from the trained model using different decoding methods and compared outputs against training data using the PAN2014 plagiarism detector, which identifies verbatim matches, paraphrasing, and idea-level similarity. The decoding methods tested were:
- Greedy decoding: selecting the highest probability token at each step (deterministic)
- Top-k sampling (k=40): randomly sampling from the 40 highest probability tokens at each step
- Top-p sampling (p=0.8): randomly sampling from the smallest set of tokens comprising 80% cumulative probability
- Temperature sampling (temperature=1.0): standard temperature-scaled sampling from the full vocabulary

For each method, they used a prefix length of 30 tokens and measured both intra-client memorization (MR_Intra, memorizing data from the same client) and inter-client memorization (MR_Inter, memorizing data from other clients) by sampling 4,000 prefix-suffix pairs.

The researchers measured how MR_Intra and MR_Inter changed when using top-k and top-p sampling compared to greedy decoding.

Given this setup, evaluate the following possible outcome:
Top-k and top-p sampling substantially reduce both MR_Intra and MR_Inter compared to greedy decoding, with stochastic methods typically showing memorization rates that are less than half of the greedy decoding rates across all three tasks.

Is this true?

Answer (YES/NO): NO